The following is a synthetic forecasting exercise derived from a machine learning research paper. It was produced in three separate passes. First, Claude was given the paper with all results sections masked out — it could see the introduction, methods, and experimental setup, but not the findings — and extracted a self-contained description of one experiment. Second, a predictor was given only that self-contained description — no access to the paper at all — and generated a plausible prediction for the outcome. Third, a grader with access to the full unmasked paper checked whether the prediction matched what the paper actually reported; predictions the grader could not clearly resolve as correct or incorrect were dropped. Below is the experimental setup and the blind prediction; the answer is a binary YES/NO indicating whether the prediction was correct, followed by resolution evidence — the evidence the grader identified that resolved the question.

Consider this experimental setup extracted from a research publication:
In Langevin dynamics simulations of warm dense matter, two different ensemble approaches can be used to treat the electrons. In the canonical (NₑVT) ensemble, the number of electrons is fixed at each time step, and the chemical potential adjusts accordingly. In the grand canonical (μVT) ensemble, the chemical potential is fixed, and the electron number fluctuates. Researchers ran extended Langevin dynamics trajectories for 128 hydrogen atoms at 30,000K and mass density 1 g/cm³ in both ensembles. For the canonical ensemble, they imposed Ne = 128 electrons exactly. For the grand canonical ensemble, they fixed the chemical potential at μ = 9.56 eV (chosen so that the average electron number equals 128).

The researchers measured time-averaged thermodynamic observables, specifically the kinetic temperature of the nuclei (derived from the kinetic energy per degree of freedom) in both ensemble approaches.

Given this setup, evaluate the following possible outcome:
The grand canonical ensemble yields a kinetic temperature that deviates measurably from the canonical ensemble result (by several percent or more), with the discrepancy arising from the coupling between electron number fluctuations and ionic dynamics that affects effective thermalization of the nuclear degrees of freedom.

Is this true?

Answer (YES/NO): NO